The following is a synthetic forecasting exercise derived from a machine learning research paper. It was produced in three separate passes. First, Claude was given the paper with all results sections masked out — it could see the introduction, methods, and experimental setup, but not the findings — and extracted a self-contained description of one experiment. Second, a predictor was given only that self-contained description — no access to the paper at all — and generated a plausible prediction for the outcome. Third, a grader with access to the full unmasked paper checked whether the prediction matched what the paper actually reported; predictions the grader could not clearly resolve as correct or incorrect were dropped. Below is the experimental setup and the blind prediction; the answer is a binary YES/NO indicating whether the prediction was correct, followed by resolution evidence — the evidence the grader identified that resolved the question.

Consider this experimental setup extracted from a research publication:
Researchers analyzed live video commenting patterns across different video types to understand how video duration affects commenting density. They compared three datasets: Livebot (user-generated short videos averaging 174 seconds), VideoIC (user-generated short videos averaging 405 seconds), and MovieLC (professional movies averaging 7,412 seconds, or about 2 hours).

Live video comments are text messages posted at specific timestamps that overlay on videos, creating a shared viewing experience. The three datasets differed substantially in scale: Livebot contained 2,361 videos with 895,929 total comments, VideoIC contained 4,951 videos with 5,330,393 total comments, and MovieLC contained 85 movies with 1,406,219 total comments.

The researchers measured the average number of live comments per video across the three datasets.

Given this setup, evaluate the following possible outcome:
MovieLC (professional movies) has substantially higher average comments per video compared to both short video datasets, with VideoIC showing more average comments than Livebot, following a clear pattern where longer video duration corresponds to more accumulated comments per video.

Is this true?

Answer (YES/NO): YES